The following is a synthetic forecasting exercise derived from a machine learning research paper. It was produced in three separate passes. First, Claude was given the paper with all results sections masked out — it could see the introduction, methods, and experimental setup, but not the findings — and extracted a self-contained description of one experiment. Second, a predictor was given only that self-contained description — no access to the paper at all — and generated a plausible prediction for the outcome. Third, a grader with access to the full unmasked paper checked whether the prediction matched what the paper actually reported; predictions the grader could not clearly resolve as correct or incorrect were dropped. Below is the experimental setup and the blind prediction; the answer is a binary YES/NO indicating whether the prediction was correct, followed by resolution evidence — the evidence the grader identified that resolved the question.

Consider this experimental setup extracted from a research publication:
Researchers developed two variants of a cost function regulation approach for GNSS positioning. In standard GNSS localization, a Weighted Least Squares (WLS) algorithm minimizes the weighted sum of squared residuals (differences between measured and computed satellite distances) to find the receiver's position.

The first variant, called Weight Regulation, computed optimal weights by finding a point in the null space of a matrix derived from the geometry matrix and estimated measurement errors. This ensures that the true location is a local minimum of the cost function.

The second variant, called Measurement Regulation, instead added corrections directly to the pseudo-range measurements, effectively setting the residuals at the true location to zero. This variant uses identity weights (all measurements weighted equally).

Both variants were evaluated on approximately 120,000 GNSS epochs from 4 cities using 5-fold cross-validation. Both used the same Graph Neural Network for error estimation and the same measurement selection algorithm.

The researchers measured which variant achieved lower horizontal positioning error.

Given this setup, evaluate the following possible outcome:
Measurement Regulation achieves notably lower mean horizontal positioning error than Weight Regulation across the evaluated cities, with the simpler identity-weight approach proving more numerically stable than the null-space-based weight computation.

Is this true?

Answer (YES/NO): YES